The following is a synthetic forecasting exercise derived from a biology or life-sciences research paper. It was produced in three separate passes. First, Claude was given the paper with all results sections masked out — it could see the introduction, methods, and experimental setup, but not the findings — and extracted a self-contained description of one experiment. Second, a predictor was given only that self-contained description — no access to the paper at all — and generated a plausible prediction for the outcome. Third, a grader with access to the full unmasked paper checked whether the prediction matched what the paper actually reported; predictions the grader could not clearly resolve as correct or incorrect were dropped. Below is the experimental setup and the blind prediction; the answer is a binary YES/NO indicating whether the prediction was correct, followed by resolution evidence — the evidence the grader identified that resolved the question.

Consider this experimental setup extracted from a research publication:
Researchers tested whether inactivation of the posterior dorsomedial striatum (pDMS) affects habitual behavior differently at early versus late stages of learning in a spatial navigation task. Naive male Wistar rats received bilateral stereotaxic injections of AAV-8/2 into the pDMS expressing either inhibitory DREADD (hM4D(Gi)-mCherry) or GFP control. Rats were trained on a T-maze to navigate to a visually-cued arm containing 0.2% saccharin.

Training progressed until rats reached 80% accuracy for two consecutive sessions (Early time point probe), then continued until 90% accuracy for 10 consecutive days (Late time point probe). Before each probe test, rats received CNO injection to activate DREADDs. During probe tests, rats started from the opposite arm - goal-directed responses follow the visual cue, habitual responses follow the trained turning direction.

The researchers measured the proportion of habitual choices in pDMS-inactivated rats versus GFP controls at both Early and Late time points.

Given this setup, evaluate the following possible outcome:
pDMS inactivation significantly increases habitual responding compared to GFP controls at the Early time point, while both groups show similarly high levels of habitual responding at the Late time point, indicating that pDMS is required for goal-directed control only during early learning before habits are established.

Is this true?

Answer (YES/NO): NO